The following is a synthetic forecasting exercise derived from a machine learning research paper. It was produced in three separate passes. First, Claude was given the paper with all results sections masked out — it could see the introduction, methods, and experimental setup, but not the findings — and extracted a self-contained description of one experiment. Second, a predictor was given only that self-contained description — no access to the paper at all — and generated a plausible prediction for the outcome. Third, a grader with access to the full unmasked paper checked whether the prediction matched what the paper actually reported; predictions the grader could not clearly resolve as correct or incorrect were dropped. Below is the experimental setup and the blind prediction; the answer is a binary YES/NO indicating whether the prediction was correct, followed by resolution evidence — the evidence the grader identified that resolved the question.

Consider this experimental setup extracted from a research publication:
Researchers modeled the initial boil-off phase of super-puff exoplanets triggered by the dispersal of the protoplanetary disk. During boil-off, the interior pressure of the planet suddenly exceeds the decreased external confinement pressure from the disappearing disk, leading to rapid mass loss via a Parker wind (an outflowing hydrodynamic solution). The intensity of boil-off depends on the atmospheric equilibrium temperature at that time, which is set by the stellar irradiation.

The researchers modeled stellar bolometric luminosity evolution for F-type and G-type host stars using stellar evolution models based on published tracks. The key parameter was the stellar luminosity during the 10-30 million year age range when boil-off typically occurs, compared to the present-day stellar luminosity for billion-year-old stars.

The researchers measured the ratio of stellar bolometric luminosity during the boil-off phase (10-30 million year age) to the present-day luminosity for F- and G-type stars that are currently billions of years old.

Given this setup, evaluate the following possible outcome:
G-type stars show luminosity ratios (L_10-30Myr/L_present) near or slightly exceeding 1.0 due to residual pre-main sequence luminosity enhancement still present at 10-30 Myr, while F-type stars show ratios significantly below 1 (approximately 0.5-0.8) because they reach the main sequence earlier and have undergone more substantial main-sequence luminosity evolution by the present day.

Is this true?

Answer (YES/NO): NO